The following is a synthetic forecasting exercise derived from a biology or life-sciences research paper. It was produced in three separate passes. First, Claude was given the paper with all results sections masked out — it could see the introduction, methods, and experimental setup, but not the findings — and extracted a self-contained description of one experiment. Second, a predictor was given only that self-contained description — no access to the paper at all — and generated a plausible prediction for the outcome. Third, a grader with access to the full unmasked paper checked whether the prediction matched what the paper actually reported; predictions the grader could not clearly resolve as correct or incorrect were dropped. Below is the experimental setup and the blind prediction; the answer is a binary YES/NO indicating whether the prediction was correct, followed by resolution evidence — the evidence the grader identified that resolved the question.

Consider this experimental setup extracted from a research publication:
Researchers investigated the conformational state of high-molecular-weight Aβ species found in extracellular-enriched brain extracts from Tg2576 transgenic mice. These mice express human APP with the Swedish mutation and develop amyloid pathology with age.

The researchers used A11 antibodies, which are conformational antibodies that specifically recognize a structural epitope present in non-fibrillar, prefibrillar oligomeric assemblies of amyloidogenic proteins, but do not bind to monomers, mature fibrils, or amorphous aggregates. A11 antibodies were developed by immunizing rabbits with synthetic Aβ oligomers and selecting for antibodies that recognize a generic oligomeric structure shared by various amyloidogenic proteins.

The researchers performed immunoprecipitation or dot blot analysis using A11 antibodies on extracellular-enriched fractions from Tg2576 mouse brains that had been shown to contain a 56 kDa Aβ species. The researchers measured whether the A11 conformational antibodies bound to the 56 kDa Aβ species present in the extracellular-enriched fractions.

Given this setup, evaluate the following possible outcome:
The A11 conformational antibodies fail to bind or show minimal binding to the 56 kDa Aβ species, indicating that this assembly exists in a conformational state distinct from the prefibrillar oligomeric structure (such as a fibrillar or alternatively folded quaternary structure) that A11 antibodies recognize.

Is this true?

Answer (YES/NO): NO